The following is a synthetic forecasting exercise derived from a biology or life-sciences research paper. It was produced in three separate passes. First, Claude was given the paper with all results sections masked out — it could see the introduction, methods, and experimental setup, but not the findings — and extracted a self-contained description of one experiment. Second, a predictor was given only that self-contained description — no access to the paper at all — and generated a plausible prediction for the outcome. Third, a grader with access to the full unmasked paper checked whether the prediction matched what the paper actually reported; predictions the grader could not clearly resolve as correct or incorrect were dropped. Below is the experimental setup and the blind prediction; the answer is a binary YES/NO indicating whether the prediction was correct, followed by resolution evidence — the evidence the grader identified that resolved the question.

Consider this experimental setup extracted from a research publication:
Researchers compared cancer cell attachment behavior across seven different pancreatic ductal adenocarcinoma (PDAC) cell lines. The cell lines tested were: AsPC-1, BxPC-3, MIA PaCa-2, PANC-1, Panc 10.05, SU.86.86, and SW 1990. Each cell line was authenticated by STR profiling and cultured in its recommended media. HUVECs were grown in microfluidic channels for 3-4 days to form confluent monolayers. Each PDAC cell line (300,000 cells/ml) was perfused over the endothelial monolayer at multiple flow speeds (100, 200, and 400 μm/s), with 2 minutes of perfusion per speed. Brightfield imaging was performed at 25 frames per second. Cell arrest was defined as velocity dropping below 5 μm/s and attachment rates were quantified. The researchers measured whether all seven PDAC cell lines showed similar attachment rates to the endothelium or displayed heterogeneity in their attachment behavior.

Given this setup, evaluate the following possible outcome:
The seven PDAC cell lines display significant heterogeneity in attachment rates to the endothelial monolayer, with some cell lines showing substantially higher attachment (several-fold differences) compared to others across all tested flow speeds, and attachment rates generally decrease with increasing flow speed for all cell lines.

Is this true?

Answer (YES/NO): YES